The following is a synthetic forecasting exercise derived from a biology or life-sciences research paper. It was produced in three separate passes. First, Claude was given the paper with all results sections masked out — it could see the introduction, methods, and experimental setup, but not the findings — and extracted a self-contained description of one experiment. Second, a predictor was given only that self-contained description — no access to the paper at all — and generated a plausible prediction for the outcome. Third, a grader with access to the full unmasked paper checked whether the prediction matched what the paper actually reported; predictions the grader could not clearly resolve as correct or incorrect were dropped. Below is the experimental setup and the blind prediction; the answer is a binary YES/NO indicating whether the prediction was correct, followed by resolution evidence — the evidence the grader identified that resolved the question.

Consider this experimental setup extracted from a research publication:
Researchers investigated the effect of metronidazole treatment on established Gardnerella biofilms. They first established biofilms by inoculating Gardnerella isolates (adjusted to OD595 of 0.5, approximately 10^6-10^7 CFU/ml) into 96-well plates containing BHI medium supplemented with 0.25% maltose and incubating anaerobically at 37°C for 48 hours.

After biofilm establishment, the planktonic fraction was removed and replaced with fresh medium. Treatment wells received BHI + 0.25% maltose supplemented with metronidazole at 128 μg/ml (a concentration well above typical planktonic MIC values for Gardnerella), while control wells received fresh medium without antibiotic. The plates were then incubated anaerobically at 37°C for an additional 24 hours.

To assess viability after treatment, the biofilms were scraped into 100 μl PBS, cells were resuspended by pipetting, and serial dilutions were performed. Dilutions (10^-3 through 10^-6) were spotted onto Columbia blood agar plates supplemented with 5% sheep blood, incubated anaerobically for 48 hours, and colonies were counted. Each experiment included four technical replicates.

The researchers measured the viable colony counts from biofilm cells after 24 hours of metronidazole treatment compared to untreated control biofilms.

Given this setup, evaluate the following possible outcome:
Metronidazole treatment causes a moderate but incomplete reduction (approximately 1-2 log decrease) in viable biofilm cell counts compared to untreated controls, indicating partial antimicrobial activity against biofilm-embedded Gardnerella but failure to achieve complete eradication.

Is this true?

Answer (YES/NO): NO